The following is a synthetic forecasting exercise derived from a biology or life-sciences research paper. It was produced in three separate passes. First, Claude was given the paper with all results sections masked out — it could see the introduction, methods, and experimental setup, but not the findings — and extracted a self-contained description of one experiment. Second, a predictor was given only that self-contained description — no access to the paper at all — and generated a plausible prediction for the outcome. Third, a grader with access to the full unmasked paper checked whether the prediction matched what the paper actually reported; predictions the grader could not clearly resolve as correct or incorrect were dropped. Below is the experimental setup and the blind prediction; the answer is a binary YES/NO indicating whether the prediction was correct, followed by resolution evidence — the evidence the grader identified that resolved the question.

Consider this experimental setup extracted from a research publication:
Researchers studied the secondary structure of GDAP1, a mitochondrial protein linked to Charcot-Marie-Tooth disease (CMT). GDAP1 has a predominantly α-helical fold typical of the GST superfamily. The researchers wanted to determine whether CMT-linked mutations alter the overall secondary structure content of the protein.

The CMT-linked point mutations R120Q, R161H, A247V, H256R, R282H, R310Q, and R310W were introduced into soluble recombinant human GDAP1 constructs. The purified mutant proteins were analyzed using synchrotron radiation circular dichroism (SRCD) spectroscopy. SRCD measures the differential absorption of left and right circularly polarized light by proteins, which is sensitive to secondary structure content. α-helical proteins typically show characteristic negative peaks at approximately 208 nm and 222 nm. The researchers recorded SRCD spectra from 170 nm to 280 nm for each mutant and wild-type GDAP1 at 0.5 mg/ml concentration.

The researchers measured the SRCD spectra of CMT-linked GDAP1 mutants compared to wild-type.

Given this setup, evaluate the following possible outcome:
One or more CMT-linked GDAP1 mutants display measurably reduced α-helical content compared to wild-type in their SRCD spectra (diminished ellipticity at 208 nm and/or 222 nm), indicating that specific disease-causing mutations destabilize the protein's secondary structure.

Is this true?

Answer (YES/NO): NO